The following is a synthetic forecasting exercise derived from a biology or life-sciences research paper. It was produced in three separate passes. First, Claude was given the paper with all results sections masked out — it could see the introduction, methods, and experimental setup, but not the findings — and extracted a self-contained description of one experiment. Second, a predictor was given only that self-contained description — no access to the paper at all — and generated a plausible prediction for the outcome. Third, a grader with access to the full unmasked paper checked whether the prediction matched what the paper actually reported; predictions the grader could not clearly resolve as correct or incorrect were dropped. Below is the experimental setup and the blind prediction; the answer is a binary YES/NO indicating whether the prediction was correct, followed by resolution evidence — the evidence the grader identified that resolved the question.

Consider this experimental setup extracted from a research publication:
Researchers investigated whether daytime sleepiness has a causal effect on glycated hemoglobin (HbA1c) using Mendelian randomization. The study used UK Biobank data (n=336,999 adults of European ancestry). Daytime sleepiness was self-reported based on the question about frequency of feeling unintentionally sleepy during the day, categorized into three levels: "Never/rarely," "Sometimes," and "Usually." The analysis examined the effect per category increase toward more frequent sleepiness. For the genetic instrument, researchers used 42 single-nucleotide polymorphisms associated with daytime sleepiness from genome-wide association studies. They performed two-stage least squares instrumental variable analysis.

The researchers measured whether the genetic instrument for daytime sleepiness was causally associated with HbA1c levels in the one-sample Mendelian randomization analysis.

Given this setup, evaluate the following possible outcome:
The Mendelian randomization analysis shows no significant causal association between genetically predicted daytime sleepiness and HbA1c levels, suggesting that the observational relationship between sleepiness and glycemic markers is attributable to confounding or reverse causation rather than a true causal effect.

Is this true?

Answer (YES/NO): NO